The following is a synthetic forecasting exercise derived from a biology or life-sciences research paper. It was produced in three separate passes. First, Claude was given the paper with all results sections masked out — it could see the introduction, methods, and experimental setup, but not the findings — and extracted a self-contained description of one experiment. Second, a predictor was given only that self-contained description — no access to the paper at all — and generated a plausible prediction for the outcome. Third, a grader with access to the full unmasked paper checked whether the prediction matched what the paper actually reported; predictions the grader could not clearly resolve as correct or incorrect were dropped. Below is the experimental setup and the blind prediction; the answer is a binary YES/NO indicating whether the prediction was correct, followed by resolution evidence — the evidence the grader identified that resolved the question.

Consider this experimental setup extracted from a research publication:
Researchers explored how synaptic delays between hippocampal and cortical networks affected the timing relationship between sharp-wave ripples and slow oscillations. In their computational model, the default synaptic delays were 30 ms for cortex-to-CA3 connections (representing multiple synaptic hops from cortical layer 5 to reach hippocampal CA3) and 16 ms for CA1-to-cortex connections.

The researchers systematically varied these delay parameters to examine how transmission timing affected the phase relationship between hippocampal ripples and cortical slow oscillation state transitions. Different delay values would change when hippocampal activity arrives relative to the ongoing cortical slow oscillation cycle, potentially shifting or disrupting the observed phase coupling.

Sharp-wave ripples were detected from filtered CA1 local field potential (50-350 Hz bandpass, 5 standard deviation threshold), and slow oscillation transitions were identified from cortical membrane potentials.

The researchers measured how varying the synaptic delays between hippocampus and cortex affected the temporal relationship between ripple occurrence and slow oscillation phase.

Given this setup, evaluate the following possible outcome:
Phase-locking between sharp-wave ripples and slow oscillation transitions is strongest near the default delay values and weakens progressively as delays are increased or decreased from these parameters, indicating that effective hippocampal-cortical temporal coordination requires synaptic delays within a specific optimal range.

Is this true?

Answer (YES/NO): NO